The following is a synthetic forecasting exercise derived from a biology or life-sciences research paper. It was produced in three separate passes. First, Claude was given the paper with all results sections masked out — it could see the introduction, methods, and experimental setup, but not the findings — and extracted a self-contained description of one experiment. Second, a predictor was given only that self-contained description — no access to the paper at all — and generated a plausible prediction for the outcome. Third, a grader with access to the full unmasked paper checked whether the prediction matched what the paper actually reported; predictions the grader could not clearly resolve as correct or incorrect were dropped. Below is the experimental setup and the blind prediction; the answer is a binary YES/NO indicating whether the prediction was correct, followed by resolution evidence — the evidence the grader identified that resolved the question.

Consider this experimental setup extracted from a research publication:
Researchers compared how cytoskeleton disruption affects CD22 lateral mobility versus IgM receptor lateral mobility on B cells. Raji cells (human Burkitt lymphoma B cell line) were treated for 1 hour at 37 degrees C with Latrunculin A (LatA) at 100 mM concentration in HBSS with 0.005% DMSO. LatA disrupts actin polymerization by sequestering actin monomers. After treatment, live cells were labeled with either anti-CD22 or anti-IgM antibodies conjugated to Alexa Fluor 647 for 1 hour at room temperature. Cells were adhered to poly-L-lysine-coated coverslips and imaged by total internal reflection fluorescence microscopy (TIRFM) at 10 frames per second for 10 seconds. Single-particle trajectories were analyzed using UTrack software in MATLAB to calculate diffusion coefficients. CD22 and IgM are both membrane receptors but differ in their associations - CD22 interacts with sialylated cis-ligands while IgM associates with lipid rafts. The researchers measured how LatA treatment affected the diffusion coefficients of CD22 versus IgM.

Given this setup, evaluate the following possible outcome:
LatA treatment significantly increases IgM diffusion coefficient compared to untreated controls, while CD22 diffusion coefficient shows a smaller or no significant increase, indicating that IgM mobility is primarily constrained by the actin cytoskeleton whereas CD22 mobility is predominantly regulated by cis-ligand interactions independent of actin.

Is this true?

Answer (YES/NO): NO